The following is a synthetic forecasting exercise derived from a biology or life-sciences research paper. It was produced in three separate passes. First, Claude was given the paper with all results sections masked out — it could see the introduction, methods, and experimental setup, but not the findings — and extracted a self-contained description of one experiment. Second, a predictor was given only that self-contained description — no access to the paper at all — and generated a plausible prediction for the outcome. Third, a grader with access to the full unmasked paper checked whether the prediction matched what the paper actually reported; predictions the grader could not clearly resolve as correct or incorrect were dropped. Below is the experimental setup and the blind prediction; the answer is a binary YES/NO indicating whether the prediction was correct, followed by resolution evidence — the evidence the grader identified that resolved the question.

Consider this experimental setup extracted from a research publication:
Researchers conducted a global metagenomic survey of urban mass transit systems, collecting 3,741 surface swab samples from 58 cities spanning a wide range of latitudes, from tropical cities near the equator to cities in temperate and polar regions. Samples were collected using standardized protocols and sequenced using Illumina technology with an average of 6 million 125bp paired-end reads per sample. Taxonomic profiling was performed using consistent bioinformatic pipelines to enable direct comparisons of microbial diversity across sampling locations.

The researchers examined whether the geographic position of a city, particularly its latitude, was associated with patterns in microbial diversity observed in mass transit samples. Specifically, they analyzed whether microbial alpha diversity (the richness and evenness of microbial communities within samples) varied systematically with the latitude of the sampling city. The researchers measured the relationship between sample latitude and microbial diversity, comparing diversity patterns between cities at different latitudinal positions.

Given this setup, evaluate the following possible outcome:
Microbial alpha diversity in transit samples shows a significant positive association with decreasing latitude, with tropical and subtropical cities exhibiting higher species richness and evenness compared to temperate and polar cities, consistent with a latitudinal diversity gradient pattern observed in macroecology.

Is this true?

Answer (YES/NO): YES